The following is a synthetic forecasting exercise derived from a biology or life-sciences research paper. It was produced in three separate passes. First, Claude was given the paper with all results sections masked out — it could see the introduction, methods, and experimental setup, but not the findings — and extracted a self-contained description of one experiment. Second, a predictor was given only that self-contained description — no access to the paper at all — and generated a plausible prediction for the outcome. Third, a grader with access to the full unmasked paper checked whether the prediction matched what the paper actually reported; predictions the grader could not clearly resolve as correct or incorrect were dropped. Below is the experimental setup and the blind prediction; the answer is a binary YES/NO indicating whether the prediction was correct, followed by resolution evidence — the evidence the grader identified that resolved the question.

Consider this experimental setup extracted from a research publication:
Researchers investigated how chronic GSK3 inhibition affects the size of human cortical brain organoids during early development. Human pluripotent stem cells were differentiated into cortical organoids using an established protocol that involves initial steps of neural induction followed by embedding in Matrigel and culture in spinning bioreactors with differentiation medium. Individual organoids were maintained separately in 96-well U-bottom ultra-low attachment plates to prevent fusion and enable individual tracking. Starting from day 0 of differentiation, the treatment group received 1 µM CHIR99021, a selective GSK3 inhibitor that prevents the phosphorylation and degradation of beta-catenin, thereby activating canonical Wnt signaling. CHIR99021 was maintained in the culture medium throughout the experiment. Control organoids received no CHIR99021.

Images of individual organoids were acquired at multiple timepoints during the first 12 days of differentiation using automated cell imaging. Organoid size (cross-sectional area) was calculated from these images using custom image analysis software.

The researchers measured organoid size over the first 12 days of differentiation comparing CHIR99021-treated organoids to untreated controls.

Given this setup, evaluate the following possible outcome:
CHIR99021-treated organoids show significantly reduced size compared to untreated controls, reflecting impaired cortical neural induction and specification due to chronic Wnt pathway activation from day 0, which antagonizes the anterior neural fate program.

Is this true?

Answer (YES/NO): NO